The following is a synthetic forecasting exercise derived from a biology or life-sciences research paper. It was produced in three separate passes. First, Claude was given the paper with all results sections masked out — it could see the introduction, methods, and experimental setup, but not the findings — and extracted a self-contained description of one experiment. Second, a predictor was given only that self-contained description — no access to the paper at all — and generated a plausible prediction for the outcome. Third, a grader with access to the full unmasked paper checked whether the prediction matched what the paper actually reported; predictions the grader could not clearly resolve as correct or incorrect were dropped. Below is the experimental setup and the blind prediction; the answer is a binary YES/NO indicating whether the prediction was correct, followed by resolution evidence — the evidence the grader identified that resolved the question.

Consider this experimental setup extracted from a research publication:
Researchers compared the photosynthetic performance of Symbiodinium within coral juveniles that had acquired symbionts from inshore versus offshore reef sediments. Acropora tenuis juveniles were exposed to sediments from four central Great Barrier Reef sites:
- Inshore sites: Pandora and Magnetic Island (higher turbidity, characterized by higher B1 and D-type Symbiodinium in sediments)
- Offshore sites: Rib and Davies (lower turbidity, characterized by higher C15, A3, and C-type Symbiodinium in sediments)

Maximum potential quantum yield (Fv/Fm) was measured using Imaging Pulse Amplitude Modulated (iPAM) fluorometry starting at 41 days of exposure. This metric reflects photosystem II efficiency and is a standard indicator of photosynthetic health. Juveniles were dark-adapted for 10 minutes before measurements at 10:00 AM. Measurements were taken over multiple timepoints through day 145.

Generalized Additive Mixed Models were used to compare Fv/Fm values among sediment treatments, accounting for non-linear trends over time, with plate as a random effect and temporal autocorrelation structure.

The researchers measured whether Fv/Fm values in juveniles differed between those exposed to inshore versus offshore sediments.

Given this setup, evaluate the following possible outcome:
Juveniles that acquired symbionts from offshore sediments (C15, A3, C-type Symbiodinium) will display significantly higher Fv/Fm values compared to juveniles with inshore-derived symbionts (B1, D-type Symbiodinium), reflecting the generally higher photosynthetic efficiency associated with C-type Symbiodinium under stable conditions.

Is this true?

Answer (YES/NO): NO